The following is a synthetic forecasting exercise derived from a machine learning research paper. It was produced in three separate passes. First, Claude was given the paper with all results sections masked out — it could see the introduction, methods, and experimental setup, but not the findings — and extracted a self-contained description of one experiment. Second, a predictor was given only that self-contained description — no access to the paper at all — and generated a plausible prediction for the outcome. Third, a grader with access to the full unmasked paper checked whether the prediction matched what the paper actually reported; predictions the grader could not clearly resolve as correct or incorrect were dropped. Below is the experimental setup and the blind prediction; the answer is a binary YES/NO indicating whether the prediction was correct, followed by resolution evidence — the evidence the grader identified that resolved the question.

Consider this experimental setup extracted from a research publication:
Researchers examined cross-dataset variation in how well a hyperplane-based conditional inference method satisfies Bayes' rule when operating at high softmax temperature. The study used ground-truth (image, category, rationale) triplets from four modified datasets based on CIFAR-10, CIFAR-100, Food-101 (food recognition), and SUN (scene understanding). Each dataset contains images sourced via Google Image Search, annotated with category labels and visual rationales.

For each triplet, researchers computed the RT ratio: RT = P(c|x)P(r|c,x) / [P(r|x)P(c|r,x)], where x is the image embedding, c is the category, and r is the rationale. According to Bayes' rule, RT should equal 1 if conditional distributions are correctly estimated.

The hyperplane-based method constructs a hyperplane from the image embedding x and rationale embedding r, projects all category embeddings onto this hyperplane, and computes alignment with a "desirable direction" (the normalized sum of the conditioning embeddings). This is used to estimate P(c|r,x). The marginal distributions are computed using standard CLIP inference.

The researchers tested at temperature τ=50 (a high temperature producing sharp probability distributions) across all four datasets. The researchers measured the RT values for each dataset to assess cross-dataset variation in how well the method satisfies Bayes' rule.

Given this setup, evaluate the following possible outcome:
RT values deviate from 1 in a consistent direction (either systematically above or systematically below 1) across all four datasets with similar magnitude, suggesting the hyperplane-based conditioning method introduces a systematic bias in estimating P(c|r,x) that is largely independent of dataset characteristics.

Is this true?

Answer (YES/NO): NO